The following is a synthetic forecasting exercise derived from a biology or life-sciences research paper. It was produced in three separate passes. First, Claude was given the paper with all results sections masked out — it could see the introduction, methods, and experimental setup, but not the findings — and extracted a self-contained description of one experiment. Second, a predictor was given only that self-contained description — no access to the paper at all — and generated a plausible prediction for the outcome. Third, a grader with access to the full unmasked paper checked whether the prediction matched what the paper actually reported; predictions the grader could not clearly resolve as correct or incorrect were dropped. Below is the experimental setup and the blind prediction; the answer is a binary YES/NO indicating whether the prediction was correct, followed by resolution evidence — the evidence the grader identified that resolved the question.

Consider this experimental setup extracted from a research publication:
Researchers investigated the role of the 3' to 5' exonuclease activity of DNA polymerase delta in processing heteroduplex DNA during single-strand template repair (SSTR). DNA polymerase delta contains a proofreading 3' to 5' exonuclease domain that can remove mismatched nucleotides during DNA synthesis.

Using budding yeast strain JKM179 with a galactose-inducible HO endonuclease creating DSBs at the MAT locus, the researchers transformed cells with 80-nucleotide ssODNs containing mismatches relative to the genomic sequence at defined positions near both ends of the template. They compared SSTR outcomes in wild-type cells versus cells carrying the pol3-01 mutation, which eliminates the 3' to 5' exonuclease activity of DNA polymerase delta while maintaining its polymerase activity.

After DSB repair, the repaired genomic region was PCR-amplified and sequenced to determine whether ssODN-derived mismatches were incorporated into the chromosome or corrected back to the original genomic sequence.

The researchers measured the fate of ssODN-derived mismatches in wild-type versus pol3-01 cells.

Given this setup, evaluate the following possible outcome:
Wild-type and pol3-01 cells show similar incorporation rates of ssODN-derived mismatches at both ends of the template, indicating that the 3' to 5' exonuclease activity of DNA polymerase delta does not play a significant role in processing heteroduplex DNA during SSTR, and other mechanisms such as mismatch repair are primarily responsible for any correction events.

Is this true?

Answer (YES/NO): NO